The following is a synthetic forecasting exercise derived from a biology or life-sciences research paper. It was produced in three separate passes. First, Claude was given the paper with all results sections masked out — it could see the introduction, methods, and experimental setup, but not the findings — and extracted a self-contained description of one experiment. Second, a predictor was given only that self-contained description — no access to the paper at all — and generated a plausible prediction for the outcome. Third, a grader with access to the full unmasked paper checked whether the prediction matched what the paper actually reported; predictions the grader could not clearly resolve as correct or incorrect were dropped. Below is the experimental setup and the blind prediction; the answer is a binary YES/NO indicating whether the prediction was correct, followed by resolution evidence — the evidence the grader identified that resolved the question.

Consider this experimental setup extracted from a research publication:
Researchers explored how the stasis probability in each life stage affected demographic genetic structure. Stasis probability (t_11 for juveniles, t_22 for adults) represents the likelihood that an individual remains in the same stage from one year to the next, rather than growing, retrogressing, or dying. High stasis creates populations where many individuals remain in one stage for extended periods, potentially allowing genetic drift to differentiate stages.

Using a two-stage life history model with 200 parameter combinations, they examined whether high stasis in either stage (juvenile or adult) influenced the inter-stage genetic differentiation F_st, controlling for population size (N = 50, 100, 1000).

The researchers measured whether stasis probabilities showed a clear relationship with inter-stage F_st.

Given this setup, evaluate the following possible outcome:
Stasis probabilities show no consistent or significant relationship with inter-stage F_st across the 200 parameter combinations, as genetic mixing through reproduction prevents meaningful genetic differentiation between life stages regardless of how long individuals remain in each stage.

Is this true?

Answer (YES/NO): NO